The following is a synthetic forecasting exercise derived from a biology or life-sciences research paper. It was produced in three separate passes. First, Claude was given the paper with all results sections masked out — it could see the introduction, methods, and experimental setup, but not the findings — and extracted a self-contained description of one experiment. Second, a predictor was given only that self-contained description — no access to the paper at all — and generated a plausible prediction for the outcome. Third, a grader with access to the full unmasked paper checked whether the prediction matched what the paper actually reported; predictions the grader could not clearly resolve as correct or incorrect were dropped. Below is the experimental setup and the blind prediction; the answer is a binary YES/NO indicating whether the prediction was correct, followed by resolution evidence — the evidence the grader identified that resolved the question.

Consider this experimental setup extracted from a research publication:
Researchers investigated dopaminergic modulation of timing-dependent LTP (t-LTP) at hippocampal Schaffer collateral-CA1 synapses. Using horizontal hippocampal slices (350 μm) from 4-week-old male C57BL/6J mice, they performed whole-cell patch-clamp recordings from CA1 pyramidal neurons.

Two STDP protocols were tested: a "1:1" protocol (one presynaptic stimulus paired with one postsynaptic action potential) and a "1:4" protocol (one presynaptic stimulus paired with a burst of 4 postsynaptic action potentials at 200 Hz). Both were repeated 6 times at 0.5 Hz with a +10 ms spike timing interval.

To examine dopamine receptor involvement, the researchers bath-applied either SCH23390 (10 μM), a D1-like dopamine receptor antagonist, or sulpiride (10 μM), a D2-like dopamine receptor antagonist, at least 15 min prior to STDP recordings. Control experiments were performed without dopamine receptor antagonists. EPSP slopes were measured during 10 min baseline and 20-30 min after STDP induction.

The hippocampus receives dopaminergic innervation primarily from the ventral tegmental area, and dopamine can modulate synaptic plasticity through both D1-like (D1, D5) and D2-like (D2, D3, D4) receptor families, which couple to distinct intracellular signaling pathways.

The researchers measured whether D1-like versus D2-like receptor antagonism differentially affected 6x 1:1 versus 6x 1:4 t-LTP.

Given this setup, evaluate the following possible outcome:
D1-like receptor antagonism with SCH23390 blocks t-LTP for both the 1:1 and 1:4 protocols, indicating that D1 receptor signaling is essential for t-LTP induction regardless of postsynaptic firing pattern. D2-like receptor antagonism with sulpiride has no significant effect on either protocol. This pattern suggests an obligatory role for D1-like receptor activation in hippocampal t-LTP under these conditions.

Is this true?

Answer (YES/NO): NO